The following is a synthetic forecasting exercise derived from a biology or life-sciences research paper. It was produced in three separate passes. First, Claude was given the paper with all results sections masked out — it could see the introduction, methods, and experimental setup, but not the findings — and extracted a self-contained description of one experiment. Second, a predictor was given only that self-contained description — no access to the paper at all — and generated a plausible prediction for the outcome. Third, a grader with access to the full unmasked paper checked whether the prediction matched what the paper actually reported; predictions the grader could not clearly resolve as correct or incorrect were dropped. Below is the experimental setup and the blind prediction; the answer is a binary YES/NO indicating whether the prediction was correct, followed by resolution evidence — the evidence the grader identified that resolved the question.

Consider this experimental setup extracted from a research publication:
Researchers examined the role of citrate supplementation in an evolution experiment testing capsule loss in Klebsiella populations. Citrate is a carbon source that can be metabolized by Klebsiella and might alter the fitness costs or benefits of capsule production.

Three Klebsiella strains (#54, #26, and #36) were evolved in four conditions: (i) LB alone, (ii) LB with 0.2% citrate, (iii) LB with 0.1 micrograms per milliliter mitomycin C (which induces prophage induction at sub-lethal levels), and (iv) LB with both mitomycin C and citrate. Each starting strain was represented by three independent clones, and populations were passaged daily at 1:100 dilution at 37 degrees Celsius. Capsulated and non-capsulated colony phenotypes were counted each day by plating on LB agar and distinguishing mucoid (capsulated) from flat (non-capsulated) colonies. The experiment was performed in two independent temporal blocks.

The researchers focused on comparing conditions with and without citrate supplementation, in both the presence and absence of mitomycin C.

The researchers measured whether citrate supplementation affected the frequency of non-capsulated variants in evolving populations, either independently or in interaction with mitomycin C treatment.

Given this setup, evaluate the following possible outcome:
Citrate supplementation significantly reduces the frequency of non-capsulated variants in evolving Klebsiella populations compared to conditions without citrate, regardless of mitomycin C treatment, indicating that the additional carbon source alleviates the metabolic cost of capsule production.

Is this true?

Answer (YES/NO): NO